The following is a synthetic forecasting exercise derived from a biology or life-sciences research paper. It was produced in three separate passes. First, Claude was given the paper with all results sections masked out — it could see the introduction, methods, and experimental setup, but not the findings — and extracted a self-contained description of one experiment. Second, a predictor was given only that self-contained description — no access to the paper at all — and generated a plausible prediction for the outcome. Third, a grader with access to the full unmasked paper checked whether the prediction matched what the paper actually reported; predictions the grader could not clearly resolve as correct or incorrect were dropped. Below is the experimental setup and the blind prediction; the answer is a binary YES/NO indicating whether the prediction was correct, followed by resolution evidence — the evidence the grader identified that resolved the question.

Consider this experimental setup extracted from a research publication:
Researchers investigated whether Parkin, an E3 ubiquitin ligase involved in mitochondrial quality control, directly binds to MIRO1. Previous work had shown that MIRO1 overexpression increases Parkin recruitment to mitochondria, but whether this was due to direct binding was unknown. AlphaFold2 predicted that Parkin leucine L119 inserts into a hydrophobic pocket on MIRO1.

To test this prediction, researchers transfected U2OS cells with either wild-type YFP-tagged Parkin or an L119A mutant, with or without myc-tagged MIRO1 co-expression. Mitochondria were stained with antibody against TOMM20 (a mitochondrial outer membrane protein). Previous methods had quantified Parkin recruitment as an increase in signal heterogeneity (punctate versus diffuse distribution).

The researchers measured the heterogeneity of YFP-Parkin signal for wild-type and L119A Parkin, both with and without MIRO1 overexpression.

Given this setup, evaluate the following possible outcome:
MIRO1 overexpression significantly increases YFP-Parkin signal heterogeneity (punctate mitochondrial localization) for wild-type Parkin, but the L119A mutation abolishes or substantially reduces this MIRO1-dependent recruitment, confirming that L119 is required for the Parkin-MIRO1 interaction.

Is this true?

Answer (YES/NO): YES